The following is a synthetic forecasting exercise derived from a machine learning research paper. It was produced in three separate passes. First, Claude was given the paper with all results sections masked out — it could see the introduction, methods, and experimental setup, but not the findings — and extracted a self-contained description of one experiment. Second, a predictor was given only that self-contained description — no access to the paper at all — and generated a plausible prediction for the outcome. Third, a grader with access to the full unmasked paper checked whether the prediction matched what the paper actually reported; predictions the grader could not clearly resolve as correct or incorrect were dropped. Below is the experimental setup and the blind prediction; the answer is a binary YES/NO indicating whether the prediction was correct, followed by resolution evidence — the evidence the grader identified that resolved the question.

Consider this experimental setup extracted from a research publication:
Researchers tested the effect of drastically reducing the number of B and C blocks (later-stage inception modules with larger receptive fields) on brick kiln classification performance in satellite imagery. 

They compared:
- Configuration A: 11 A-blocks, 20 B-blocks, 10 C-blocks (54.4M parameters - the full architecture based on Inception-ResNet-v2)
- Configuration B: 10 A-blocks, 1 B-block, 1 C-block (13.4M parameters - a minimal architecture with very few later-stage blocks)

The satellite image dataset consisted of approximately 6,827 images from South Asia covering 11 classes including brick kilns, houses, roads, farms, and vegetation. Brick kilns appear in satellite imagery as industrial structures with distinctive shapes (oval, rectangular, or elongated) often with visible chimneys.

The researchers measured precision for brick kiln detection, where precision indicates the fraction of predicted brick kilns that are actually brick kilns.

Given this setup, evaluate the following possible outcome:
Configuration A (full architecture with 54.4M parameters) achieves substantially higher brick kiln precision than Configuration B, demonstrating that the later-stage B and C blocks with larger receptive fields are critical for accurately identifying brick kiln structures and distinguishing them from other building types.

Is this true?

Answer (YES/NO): NO